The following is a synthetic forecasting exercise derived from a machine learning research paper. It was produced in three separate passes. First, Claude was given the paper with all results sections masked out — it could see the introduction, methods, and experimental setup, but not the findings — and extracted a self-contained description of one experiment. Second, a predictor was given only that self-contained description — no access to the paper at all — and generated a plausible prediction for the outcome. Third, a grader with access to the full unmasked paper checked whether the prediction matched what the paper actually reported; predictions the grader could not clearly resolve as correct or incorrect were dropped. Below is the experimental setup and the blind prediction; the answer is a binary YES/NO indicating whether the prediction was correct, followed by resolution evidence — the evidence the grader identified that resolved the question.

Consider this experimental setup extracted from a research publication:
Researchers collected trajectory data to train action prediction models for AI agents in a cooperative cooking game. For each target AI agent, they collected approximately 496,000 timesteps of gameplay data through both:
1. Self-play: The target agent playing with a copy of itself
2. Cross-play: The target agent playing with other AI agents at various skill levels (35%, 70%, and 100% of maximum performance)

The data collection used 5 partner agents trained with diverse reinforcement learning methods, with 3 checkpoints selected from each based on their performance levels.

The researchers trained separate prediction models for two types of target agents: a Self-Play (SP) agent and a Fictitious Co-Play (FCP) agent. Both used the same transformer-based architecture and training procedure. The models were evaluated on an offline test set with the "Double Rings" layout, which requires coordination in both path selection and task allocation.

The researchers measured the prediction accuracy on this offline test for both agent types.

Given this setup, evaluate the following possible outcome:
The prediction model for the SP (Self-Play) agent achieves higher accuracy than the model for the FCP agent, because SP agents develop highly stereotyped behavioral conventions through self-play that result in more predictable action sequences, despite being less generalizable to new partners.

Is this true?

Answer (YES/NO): NO